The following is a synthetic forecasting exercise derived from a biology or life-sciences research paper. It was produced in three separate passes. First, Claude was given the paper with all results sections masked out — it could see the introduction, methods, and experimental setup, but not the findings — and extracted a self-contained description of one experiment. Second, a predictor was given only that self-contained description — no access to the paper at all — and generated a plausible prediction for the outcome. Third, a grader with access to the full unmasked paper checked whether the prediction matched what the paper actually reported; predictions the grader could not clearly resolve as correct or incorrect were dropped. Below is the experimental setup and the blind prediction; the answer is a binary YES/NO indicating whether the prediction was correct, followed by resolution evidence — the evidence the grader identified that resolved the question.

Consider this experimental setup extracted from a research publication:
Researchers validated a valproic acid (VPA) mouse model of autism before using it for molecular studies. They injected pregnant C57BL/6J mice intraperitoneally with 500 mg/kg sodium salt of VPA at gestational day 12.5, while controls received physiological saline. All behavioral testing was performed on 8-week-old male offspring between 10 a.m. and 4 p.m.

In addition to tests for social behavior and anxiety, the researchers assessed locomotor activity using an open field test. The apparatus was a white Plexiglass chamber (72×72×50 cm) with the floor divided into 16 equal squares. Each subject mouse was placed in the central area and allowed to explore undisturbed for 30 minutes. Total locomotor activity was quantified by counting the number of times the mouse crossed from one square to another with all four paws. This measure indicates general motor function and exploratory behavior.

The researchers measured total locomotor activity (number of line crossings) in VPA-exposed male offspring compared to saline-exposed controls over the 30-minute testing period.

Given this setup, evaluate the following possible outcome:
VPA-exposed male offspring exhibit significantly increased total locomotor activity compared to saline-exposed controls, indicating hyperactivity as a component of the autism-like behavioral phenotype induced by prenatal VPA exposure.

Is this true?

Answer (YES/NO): YES